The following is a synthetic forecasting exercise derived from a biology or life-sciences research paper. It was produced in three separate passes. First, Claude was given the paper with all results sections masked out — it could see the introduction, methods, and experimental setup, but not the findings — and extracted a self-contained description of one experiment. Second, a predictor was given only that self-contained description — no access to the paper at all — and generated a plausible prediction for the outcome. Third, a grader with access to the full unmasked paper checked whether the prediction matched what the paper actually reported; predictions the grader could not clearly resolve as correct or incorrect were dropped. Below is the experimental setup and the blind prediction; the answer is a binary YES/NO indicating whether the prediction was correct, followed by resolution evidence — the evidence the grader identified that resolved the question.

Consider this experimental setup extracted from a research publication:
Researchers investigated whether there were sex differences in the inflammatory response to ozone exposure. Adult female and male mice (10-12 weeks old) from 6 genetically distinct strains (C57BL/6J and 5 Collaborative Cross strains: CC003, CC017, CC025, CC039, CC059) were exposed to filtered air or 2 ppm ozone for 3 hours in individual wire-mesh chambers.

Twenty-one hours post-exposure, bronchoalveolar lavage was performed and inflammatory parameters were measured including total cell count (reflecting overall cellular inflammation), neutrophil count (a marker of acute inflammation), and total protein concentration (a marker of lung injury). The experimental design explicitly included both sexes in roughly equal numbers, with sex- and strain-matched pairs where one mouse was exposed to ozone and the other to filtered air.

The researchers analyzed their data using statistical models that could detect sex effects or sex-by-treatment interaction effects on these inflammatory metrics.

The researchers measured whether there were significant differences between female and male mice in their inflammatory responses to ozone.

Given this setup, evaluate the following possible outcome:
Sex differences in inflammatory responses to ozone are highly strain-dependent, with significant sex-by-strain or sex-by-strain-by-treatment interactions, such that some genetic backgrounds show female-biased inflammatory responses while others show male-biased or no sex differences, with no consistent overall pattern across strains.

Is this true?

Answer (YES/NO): NO